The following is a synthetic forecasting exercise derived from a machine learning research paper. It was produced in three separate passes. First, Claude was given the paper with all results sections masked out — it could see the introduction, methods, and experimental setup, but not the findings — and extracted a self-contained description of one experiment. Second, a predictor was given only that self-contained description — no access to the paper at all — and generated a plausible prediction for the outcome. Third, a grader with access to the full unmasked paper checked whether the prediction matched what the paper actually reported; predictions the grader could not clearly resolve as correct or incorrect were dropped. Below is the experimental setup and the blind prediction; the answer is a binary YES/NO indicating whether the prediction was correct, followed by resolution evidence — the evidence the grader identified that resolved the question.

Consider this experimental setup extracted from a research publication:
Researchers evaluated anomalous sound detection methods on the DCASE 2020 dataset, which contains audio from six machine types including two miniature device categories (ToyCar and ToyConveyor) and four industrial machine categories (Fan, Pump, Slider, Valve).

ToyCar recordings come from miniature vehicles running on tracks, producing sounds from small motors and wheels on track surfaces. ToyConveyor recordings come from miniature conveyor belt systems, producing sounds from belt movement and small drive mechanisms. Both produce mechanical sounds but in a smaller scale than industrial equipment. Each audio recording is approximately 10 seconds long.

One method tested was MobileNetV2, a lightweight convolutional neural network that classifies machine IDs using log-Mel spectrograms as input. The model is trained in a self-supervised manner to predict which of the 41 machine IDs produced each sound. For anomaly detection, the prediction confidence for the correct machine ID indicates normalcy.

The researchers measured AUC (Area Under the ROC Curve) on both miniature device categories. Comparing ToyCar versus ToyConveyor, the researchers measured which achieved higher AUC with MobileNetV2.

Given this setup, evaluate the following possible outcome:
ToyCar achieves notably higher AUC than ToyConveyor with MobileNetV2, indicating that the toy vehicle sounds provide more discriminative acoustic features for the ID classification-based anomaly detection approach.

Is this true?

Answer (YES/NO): YES